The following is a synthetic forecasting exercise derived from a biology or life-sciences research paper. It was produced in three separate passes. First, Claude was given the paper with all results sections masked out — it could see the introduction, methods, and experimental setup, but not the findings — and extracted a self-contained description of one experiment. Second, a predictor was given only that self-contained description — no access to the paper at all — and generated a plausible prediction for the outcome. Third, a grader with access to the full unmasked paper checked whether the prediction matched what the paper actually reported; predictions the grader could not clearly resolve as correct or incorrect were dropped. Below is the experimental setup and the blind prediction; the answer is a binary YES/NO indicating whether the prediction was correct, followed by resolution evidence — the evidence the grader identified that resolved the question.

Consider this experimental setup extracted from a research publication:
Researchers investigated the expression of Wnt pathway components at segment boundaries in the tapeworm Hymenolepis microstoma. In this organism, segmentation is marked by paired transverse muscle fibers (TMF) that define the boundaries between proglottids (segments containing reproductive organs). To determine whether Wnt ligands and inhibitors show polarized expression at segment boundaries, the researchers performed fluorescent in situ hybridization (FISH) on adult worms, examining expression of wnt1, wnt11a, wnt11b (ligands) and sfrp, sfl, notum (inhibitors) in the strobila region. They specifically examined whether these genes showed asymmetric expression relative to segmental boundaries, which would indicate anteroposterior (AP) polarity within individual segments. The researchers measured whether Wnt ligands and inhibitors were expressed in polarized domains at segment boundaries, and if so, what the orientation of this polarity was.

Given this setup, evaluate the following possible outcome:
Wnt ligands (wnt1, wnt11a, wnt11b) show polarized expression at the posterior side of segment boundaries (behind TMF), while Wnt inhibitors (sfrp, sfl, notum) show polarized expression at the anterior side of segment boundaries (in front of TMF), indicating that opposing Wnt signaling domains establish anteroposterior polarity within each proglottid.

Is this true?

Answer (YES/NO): NO